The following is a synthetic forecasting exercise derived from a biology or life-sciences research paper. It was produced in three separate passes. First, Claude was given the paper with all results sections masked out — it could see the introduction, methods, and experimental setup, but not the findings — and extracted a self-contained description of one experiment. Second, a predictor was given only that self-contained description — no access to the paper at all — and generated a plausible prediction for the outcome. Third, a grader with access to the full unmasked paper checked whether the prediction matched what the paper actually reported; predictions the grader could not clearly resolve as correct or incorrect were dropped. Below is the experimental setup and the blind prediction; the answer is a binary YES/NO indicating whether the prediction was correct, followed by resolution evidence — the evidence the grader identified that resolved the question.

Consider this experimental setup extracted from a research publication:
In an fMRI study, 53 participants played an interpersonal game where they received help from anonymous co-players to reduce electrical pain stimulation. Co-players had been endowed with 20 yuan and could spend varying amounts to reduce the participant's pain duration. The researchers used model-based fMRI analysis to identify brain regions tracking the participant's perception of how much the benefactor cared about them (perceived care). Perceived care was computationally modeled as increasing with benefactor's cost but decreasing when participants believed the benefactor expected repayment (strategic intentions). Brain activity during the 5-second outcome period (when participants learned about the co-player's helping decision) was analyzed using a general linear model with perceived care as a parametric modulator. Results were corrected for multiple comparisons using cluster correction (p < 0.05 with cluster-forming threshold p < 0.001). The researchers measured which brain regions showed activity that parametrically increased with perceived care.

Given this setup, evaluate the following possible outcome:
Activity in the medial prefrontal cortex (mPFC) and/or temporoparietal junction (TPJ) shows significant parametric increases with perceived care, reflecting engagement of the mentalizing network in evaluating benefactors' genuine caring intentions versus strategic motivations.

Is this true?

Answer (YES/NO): NO